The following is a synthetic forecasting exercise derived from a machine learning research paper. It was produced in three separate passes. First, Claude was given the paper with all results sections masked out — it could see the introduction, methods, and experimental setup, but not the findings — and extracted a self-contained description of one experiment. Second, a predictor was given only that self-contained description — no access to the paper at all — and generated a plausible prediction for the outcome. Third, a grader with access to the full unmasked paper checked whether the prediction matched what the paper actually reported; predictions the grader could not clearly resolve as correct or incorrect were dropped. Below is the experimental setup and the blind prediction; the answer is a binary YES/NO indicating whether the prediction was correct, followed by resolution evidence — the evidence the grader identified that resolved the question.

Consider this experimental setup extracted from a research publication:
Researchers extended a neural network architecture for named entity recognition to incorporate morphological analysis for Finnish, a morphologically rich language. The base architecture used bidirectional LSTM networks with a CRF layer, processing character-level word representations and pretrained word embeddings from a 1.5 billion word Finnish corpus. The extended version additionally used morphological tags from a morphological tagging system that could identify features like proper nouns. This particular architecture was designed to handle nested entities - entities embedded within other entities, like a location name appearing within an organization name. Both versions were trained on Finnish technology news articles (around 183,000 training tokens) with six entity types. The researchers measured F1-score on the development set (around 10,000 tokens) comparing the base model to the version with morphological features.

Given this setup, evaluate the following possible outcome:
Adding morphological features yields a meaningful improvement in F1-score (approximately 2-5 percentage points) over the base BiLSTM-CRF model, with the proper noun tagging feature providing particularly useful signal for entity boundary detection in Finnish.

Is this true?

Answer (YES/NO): NO